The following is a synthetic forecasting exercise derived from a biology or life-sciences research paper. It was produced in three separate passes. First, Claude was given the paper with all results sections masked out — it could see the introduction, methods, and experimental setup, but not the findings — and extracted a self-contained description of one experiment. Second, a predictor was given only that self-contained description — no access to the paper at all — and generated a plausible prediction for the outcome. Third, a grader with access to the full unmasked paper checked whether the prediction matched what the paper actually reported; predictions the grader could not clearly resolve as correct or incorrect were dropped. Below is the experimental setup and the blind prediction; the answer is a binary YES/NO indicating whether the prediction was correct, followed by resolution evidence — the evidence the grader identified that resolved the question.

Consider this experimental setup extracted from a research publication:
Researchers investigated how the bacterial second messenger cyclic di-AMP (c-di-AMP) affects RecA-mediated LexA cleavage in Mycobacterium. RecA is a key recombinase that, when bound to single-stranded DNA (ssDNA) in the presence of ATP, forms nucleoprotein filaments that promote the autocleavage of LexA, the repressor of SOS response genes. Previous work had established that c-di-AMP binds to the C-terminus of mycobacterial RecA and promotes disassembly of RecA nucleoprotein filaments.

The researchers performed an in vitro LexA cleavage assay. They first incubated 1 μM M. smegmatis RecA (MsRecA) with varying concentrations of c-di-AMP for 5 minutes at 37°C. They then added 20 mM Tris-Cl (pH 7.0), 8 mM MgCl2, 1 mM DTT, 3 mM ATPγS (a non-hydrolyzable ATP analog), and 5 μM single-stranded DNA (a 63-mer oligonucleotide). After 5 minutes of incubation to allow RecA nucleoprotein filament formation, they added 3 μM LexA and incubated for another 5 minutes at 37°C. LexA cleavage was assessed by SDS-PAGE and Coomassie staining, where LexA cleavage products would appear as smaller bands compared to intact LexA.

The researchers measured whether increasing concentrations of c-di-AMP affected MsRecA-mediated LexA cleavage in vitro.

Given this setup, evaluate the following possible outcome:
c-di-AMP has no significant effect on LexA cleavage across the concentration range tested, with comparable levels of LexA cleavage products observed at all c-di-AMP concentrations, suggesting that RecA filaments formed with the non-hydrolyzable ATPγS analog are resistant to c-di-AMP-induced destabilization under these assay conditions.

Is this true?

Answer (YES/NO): NO